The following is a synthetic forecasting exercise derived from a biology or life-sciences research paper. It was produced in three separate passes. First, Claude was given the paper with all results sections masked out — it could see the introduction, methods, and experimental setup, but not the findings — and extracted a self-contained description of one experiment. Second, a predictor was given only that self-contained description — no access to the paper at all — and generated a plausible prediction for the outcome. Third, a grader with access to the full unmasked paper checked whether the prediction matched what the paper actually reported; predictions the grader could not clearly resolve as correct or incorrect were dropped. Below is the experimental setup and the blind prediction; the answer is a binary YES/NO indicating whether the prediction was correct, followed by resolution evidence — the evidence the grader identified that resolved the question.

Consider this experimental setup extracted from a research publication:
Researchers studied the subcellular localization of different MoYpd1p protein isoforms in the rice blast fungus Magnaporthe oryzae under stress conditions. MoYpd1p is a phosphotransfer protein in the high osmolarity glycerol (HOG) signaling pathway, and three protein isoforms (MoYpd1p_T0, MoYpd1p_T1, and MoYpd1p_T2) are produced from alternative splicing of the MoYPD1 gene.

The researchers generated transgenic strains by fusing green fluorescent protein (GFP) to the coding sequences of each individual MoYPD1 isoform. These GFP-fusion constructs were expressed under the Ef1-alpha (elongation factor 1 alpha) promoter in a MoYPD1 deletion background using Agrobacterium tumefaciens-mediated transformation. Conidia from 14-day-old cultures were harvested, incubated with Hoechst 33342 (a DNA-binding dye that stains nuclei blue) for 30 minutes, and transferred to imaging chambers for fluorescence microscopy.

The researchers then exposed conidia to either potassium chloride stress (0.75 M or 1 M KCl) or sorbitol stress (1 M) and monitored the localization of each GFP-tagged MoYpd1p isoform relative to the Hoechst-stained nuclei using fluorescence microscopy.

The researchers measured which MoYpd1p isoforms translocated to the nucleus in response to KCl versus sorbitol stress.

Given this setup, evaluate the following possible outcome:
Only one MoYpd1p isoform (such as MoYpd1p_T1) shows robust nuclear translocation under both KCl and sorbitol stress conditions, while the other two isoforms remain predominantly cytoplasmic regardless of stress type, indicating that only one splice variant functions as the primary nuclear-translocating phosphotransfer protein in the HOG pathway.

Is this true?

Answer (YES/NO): NO